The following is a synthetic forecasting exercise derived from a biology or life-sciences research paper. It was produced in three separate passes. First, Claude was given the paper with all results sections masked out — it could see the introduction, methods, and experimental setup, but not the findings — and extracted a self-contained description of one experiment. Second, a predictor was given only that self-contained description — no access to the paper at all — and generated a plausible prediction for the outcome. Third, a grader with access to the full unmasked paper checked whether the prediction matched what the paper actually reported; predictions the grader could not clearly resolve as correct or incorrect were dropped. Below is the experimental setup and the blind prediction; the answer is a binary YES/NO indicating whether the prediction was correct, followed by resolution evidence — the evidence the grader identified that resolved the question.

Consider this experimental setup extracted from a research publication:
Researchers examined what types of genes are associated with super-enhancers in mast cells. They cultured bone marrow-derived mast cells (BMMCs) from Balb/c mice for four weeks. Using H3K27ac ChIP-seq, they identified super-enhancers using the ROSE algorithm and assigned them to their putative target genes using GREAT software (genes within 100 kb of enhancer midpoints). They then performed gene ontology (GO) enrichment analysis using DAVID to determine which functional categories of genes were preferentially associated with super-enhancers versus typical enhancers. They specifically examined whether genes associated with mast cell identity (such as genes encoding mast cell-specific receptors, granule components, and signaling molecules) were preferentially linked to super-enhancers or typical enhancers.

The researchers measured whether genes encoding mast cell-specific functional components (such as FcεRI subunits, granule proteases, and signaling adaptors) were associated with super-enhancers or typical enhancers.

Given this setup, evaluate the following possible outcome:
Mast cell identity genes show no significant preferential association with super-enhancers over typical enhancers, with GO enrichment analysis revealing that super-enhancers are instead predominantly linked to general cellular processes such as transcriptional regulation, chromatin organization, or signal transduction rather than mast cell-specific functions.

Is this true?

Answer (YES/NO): NO